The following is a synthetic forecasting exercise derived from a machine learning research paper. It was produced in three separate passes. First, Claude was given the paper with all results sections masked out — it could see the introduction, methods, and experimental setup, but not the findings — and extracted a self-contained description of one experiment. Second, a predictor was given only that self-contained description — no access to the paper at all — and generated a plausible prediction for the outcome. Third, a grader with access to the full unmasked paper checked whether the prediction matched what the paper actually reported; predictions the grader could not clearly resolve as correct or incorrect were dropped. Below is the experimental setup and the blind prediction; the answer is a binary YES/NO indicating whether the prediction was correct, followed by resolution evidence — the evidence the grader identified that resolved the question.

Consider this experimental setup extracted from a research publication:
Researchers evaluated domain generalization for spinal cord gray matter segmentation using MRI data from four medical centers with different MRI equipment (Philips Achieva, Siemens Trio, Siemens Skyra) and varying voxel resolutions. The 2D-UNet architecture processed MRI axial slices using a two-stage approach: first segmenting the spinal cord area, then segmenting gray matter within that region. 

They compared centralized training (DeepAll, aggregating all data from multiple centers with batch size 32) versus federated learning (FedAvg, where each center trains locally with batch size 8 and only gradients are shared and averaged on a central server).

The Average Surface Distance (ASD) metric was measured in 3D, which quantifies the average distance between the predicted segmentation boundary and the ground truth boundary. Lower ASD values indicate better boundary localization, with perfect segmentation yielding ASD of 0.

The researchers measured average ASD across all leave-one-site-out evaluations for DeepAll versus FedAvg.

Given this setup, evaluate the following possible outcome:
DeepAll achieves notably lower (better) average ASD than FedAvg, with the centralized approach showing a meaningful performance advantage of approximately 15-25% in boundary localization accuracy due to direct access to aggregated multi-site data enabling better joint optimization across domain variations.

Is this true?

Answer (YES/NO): YES